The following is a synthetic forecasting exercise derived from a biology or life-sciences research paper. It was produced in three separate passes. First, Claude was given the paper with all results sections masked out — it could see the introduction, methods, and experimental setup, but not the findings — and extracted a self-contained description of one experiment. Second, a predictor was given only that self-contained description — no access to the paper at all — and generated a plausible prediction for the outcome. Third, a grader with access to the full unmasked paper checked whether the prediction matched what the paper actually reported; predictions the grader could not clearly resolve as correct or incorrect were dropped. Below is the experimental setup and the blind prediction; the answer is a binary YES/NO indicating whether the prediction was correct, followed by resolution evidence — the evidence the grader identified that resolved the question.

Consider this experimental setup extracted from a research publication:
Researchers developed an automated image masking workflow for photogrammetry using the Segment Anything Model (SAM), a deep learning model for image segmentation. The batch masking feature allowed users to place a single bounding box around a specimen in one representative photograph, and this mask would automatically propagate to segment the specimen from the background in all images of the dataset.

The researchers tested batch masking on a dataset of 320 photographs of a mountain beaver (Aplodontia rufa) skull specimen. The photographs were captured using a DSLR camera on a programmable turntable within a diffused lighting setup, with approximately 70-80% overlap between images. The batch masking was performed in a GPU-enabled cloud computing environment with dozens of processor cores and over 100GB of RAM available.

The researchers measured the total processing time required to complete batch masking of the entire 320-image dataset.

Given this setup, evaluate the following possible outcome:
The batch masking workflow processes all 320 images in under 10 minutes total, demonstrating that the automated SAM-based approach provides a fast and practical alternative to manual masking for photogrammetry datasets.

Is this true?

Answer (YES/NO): NO